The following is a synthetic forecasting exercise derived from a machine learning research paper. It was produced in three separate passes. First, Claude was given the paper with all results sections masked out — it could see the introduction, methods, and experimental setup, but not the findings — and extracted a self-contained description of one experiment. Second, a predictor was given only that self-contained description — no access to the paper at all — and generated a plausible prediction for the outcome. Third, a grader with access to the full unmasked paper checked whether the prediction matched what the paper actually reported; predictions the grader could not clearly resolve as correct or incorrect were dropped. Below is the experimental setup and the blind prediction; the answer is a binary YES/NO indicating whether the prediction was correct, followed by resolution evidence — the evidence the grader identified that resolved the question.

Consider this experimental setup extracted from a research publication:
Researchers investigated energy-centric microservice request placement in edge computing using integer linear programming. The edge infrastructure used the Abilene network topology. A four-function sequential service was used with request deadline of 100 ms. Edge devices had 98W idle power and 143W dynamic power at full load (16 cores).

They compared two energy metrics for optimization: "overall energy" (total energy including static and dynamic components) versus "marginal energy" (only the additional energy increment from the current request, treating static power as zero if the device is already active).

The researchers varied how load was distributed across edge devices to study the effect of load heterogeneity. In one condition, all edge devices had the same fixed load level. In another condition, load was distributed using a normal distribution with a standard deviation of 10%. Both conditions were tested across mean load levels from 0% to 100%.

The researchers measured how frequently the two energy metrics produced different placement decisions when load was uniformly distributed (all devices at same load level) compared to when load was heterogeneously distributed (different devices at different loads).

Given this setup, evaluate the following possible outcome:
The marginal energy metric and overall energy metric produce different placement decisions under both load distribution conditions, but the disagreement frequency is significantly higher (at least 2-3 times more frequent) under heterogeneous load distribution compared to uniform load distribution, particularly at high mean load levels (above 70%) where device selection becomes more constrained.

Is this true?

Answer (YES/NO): NO